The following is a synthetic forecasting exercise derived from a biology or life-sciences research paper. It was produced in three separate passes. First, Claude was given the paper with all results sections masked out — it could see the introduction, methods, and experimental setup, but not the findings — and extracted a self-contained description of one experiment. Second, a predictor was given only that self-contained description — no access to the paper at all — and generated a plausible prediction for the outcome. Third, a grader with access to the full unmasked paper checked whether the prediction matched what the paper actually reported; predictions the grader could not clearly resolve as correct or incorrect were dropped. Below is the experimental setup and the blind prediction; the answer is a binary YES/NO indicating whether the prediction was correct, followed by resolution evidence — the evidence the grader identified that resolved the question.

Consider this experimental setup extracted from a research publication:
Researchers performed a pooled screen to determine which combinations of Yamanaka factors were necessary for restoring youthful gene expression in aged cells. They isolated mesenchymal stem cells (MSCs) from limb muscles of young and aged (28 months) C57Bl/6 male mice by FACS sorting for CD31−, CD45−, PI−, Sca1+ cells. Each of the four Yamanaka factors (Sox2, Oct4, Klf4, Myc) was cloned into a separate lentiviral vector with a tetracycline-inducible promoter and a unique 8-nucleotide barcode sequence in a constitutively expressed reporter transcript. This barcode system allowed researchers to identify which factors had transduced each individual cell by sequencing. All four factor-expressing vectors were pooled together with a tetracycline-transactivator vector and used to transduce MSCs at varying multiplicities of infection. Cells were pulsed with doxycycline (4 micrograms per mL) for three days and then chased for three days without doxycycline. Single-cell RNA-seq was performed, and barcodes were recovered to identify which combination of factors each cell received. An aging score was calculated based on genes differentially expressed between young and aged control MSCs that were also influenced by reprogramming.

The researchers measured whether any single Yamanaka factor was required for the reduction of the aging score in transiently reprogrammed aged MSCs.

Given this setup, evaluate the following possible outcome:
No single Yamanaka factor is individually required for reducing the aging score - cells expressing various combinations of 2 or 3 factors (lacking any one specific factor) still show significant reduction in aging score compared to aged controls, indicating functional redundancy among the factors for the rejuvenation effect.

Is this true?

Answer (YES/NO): YES